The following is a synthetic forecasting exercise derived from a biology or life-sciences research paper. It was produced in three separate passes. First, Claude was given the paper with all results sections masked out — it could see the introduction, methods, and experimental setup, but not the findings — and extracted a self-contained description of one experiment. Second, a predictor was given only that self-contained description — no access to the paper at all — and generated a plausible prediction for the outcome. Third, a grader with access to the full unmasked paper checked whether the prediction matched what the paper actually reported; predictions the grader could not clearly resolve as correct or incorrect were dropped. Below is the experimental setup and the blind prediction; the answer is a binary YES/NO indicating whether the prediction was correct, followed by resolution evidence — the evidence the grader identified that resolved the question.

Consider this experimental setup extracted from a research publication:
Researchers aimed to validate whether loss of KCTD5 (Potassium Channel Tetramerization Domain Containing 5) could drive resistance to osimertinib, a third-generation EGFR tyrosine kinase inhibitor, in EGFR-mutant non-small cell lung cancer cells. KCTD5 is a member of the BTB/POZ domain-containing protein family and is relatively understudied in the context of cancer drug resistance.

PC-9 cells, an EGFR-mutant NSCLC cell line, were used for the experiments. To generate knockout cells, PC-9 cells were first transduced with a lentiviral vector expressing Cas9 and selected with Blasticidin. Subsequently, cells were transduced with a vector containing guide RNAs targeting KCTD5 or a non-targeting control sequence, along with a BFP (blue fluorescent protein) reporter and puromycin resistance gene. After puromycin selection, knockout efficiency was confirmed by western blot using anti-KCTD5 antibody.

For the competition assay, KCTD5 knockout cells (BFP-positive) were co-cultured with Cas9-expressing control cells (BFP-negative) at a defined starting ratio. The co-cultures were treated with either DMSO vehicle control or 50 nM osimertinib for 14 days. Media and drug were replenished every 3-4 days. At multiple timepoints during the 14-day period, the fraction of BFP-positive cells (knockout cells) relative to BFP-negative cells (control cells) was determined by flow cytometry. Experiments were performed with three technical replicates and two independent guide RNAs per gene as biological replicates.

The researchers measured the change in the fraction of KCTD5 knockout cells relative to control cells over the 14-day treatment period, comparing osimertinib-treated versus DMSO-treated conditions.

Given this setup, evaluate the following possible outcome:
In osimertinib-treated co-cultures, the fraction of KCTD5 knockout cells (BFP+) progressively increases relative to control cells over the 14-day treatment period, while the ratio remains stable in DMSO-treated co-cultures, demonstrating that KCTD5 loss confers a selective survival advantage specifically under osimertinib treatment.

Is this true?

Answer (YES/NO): NO